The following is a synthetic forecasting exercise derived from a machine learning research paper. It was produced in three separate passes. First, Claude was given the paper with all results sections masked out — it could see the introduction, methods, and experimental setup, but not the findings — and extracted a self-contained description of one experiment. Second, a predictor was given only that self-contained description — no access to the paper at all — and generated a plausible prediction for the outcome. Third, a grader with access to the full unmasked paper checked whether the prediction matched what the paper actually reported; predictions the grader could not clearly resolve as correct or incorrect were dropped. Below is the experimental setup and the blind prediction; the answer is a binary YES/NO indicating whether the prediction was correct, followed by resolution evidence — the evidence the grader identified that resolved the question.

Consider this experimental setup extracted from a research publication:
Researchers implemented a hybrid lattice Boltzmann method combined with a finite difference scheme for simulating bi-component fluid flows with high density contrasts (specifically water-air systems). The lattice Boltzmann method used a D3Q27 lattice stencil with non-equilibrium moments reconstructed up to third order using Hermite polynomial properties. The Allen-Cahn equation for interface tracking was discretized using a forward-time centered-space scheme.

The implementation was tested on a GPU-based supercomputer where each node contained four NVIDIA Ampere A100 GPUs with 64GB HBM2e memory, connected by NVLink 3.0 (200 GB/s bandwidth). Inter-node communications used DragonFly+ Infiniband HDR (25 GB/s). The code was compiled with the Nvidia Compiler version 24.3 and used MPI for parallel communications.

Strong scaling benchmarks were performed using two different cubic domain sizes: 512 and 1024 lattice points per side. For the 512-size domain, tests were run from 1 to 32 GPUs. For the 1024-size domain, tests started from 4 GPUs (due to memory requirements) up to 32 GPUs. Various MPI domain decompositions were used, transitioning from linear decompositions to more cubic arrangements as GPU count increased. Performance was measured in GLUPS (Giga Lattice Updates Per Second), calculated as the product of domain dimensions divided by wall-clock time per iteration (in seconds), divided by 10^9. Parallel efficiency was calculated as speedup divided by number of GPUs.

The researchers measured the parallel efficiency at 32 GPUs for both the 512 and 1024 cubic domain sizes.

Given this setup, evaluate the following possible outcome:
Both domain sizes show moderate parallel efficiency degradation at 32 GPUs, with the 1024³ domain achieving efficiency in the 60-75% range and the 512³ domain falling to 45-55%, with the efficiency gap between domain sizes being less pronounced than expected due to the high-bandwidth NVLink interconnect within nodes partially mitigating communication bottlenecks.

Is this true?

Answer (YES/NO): NO